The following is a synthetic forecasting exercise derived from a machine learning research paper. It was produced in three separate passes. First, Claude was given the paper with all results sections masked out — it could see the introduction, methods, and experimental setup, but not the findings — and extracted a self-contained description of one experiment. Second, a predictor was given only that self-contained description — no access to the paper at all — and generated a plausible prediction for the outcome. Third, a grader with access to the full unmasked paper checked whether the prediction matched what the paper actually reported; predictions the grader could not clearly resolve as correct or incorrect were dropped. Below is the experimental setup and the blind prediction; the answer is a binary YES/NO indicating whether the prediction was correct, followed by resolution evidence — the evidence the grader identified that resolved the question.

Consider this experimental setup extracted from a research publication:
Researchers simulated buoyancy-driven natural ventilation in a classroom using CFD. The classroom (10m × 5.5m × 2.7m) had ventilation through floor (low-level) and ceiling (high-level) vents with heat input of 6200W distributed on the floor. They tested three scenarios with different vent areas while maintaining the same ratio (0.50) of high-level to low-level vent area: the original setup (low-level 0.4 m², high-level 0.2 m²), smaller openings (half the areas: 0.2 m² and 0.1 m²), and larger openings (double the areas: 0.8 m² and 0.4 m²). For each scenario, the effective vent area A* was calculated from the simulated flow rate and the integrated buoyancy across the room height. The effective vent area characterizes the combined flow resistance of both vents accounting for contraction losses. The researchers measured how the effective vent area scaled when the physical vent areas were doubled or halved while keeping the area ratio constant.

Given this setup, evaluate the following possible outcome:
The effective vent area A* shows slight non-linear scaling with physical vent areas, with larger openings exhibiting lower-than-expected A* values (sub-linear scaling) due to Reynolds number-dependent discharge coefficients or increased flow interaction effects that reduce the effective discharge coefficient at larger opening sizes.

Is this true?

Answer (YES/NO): NO